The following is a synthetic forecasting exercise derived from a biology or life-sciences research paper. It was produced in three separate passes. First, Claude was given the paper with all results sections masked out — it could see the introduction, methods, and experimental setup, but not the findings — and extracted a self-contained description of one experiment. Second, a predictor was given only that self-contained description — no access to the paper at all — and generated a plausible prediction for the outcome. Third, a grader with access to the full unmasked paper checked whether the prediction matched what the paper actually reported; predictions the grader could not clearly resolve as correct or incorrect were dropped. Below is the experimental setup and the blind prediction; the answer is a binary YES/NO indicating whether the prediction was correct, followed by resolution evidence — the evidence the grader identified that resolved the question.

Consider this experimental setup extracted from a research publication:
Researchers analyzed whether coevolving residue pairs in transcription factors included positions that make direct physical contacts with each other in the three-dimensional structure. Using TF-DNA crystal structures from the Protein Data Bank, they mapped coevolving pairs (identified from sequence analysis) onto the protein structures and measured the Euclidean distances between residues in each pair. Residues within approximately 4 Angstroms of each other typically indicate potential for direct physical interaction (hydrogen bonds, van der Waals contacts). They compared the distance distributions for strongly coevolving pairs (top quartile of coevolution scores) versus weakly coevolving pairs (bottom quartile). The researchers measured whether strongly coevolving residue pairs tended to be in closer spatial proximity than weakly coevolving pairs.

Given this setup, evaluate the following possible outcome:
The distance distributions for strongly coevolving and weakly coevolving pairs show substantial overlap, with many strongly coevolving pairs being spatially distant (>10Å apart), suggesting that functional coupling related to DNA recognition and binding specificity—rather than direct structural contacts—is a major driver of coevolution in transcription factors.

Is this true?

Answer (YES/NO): NO